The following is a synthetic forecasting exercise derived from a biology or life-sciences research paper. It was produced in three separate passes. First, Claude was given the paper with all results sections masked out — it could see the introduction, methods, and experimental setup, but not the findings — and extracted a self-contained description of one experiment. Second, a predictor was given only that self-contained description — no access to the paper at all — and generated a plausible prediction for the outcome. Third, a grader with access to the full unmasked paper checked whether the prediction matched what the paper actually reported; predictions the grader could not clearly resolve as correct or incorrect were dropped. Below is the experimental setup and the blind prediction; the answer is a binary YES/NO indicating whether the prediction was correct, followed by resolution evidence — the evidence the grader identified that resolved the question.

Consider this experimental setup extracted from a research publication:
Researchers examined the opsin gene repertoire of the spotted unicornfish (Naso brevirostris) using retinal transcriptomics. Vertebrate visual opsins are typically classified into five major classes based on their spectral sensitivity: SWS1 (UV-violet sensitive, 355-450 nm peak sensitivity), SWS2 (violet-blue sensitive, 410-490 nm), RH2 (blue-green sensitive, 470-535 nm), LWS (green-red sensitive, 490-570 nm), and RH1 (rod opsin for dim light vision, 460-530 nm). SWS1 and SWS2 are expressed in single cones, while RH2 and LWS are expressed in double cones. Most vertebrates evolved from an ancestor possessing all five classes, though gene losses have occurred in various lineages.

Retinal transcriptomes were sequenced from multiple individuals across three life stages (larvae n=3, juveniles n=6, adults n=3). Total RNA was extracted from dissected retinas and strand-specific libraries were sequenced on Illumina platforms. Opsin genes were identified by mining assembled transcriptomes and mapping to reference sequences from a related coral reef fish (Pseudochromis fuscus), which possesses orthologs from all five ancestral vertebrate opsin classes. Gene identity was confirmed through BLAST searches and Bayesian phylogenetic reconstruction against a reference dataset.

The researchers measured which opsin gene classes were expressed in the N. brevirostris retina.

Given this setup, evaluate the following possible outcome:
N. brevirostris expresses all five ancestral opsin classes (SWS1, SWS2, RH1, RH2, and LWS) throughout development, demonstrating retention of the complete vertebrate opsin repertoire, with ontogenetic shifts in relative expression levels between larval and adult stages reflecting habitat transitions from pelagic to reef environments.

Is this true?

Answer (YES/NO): NO